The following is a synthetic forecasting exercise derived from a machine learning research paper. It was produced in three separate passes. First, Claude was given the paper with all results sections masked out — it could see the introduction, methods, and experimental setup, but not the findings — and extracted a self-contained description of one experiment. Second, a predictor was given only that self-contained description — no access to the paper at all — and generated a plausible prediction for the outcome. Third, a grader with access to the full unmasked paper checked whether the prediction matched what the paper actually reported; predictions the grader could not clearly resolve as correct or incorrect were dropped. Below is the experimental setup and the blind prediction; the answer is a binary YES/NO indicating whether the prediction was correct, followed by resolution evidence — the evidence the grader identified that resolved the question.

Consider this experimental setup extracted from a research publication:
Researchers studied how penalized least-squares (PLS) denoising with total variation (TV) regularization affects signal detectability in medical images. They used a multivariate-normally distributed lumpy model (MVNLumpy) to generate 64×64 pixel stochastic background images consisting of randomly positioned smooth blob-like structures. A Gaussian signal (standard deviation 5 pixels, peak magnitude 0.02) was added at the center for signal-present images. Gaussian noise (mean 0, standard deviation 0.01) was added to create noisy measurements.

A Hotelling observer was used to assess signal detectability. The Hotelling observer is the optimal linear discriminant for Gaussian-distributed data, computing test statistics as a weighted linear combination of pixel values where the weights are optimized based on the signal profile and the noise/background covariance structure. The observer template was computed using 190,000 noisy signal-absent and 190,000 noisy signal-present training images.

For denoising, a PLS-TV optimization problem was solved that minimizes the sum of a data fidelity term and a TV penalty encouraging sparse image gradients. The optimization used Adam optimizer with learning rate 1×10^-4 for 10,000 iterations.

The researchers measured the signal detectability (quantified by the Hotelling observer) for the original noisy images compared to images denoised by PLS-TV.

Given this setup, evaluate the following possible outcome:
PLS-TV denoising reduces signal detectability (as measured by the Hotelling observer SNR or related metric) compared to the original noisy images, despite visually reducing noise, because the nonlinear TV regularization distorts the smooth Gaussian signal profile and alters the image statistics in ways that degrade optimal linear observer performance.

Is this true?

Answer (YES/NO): YES